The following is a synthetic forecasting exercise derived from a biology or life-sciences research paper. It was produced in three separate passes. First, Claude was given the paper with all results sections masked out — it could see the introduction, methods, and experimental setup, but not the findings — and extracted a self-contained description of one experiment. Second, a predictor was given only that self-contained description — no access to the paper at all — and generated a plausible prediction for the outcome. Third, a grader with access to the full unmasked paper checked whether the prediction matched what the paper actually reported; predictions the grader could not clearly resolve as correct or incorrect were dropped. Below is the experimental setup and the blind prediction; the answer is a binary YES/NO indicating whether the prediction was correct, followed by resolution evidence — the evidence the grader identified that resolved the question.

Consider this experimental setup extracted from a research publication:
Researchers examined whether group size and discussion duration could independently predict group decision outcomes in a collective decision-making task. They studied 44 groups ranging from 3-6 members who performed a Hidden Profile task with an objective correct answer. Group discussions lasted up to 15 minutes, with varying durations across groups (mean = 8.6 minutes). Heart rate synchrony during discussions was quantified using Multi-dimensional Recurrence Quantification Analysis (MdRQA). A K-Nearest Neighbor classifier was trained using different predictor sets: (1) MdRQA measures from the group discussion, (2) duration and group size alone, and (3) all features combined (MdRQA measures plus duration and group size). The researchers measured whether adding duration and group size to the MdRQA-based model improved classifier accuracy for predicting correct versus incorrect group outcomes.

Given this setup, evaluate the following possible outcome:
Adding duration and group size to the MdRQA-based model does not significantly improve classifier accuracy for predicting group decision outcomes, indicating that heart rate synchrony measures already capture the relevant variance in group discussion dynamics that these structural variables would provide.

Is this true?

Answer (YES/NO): YES